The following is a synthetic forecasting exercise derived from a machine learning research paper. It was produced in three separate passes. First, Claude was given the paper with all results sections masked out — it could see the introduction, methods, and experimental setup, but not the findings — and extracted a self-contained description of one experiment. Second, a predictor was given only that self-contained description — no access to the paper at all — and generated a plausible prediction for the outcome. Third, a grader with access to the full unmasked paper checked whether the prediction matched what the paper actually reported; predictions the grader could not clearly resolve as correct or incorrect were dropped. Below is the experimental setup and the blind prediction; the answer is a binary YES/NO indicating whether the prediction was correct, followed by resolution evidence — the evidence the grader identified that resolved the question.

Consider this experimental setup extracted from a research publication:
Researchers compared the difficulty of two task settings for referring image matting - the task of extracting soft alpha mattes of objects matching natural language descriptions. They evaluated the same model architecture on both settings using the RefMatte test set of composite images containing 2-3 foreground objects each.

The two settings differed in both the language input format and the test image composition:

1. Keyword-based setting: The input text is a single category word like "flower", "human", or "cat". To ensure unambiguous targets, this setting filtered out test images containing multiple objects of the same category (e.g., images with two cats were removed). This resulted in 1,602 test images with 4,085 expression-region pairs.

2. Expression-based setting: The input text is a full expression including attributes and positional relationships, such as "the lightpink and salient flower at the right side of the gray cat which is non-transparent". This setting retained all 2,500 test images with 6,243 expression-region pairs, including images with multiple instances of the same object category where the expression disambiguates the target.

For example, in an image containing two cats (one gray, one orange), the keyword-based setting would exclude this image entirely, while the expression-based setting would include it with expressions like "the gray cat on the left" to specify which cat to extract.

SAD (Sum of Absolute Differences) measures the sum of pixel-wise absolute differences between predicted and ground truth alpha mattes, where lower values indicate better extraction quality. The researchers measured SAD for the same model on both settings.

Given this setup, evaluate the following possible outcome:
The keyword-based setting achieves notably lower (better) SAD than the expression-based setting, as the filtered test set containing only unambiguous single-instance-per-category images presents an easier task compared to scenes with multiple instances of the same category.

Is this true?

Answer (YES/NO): YES